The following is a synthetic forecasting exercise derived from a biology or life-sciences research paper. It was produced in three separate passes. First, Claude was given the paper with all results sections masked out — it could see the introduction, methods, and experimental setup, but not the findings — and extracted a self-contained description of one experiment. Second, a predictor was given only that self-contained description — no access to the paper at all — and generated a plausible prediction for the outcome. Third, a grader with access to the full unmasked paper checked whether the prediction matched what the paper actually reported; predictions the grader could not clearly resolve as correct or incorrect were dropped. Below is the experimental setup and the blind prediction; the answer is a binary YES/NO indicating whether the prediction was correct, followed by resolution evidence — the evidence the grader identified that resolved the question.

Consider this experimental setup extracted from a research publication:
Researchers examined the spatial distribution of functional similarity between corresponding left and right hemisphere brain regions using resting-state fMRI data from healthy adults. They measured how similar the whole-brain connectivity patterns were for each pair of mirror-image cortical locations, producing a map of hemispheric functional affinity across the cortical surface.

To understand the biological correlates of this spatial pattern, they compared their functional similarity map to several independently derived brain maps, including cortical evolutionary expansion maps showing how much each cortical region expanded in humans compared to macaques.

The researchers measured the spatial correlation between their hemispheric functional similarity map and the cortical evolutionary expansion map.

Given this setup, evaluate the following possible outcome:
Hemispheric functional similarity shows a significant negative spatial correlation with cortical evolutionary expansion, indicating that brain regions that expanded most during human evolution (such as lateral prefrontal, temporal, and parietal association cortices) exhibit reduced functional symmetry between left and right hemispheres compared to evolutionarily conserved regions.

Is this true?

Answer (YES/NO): YES